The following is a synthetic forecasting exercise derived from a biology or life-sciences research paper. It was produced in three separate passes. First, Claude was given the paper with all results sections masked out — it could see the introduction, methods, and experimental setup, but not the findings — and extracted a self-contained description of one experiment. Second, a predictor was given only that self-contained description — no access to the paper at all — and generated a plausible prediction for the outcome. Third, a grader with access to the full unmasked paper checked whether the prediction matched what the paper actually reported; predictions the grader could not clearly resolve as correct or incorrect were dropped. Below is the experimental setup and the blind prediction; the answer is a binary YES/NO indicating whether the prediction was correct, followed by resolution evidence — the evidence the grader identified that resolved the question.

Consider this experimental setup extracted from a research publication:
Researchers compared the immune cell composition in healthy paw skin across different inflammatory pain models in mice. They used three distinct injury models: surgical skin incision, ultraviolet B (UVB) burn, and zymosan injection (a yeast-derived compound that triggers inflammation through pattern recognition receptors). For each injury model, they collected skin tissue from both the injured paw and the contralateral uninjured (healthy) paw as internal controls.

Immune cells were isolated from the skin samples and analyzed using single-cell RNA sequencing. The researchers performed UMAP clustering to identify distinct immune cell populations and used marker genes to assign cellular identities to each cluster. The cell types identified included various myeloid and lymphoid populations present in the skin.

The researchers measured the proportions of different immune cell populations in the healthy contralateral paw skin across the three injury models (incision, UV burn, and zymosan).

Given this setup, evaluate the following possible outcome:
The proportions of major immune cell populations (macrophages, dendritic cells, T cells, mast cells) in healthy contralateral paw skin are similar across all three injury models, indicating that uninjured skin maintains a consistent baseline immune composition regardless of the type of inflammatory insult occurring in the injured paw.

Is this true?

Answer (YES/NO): YES